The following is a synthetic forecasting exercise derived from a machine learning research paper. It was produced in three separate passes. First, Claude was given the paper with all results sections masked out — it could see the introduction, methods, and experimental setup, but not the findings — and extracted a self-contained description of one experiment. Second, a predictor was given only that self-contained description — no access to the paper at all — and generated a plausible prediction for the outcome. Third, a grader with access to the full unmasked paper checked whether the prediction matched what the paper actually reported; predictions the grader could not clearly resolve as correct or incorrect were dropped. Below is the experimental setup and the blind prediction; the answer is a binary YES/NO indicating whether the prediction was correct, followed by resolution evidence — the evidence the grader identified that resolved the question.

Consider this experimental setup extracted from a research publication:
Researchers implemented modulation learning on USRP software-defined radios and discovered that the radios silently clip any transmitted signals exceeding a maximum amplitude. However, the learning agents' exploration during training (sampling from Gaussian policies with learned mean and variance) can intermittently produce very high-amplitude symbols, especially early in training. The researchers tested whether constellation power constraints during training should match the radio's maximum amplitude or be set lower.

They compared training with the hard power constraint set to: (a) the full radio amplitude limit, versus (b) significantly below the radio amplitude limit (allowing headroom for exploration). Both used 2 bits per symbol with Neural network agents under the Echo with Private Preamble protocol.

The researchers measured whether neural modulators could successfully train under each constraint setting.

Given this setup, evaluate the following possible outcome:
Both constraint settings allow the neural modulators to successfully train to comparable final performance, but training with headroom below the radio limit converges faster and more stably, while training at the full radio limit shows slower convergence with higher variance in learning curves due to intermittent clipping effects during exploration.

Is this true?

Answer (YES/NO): NO